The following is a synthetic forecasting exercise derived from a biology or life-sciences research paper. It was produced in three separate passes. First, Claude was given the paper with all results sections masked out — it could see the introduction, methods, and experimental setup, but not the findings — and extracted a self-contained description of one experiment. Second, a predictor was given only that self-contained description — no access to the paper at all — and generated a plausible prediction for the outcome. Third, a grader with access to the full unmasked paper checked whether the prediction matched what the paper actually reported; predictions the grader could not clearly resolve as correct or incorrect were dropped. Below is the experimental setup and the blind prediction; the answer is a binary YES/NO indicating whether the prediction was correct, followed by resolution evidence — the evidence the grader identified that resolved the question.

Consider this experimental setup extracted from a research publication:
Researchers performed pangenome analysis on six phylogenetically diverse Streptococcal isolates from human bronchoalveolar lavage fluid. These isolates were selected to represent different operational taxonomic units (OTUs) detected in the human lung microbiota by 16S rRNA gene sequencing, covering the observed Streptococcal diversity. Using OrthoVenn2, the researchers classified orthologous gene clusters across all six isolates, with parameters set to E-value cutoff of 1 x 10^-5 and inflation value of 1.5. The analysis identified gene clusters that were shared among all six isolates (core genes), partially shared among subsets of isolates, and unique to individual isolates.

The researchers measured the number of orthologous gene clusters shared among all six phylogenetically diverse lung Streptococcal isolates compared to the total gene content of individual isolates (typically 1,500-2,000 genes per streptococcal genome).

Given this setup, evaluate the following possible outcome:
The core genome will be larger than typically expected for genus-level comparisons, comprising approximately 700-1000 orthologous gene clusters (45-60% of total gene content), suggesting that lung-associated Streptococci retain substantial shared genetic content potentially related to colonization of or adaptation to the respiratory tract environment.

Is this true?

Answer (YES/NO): YES